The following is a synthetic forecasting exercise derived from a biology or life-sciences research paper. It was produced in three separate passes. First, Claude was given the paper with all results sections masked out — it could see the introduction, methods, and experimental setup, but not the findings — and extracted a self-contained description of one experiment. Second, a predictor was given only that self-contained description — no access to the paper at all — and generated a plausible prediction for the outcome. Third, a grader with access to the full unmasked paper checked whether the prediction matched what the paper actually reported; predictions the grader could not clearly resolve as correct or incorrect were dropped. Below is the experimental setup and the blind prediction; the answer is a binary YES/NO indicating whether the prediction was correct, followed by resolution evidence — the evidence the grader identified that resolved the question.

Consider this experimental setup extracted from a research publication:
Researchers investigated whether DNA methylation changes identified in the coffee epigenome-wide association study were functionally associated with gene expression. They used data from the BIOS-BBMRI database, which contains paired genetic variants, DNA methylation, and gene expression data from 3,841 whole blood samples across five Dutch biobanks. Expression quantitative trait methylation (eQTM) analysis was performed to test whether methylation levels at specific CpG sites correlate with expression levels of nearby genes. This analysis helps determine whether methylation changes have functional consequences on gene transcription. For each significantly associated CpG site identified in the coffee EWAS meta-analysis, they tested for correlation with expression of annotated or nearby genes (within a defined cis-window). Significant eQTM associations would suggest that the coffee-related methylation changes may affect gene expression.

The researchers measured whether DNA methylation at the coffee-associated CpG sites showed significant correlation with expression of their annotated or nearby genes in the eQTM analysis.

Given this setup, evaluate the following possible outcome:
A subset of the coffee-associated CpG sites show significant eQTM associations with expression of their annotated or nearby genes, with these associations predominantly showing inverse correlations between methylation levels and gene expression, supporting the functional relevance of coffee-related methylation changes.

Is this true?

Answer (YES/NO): NO